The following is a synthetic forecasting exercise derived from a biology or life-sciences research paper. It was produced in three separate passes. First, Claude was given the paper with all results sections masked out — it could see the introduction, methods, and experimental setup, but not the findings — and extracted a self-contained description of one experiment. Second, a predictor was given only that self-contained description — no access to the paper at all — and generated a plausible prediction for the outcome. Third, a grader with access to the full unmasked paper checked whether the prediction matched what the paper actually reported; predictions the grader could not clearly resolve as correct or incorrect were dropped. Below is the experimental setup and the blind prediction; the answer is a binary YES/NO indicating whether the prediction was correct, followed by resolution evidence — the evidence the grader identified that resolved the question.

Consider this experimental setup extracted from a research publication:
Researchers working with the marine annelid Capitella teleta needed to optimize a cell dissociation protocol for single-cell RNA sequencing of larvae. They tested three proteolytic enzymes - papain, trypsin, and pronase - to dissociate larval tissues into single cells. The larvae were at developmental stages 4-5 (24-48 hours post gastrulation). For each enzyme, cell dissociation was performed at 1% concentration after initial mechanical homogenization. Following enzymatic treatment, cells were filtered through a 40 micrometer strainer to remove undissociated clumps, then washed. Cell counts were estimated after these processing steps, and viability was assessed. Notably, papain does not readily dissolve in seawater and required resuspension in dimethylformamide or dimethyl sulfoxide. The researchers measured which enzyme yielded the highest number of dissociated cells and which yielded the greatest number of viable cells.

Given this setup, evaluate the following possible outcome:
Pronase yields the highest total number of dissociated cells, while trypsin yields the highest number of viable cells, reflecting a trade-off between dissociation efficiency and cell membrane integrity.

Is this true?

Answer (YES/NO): NO